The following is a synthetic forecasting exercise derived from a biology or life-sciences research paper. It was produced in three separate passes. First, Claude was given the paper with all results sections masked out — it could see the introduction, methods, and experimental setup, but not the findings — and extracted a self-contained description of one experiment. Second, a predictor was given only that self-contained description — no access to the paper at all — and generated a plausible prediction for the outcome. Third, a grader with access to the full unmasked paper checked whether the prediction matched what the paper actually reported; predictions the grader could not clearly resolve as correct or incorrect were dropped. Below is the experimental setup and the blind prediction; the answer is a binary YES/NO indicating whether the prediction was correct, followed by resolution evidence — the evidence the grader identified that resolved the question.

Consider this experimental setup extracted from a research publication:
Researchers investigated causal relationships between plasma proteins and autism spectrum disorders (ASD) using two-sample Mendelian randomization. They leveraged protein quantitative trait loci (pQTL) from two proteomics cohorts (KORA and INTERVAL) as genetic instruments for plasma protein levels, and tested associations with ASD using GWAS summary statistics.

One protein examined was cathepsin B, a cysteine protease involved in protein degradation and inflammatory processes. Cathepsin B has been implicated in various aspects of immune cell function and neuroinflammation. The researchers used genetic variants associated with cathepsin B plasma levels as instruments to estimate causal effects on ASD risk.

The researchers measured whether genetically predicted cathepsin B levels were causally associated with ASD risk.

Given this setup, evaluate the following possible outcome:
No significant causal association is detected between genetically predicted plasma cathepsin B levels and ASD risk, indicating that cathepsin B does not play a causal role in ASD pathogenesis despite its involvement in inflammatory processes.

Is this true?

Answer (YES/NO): NO